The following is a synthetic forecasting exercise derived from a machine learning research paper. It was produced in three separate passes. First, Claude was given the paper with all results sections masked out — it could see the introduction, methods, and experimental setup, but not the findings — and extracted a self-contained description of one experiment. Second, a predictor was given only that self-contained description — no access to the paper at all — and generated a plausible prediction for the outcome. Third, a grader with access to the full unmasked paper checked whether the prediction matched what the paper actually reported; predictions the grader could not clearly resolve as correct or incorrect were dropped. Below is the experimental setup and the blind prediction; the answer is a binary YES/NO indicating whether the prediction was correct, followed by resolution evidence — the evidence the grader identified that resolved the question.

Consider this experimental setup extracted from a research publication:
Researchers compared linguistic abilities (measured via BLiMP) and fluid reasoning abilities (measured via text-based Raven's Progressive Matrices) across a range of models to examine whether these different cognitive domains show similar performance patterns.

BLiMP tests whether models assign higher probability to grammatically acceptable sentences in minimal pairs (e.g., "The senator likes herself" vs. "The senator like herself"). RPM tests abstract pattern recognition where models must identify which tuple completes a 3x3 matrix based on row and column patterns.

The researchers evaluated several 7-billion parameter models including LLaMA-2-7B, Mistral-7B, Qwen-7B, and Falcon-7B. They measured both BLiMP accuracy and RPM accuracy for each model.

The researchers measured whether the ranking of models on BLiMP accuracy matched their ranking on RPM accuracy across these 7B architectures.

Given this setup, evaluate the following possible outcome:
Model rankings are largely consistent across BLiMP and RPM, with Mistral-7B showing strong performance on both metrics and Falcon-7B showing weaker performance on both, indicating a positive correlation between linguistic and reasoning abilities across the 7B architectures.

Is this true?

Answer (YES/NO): NO